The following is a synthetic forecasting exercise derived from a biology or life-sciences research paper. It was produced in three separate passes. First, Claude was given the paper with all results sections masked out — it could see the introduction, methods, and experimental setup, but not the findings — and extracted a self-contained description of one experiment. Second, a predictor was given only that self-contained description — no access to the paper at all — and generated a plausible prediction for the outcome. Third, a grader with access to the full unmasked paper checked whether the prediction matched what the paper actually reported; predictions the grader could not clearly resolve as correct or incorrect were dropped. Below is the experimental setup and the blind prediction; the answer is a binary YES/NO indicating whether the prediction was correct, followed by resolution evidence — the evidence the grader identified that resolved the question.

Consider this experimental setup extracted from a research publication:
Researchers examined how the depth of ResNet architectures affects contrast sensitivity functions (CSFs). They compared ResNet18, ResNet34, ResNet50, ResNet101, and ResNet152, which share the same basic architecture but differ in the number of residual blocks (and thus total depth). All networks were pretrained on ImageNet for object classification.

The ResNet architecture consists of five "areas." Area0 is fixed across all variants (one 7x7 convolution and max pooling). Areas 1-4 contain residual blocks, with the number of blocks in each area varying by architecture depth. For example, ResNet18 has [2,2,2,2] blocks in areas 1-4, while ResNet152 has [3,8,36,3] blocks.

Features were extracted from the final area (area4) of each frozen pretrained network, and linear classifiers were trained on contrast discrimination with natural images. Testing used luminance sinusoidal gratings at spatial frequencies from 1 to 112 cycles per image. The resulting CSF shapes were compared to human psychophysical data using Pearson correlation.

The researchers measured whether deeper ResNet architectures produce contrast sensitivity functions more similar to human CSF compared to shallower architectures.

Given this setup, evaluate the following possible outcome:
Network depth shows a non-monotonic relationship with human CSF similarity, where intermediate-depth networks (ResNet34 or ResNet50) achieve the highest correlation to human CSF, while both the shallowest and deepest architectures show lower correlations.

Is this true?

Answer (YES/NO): NO